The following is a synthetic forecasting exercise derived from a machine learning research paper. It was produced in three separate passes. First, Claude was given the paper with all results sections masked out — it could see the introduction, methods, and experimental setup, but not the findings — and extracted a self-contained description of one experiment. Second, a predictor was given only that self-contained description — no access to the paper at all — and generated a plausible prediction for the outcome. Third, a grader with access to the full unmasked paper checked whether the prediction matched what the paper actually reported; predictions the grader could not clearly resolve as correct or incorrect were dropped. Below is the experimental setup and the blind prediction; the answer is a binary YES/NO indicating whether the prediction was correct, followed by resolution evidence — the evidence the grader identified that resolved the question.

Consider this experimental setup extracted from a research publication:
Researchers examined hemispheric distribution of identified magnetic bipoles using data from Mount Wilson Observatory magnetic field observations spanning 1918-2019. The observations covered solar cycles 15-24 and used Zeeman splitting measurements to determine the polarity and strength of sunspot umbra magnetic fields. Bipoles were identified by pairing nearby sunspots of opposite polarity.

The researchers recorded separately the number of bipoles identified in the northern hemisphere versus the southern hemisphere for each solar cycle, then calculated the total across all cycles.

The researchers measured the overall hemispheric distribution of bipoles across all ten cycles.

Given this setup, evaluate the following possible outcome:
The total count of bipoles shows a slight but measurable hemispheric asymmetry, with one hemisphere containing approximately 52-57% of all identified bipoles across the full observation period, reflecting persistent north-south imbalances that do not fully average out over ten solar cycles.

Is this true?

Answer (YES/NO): NO